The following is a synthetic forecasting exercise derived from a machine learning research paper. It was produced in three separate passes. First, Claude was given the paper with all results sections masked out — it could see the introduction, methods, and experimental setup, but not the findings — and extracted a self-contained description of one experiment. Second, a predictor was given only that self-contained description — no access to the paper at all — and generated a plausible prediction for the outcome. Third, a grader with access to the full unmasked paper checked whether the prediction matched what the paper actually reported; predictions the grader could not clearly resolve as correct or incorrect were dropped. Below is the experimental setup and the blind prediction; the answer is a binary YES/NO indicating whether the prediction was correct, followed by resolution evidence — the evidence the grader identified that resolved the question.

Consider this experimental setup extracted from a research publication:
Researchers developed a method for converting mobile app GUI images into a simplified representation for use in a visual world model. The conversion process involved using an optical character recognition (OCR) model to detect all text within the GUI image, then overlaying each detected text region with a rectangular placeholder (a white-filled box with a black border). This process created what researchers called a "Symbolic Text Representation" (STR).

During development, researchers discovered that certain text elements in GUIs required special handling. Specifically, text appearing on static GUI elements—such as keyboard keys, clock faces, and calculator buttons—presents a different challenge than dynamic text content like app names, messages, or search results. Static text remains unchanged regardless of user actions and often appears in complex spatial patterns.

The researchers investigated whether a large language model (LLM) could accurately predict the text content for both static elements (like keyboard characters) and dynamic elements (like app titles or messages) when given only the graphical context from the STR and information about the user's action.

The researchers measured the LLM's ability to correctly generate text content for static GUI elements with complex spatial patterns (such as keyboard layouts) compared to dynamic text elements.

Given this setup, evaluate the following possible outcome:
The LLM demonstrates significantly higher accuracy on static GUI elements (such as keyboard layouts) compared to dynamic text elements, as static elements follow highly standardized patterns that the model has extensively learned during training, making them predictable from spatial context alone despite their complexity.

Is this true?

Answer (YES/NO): NO